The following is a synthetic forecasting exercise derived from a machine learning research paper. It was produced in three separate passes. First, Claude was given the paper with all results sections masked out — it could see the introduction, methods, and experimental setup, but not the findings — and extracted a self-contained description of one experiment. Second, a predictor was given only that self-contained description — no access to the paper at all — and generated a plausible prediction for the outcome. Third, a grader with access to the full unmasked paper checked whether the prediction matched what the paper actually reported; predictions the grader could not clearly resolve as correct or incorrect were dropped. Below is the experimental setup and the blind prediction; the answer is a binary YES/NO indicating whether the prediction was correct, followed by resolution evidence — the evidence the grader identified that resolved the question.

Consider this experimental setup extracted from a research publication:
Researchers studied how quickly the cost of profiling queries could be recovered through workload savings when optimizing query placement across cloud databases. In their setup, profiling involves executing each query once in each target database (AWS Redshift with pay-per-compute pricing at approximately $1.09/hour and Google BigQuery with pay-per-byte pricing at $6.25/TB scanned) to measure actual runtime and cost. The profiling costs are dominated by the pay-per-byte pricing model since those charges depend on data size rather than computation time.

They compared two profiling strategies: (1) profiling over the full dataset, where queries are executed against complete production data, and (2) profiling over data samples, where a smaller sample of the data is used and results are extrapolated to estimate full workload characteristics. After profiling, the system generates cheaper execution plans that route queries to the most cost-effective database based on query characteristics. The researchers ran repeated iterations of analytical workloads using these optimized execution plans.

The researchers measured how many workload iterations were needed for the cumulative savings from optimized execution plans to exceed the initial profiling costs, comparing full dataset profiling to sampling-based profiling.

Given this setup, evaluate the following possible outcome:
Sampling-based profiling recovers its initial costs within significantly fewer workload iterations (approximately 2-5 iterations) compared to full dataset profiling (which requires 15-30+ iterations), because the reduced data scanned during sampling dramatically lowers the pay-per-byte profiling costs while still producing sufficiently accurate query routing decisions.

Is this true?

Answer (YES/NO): NO